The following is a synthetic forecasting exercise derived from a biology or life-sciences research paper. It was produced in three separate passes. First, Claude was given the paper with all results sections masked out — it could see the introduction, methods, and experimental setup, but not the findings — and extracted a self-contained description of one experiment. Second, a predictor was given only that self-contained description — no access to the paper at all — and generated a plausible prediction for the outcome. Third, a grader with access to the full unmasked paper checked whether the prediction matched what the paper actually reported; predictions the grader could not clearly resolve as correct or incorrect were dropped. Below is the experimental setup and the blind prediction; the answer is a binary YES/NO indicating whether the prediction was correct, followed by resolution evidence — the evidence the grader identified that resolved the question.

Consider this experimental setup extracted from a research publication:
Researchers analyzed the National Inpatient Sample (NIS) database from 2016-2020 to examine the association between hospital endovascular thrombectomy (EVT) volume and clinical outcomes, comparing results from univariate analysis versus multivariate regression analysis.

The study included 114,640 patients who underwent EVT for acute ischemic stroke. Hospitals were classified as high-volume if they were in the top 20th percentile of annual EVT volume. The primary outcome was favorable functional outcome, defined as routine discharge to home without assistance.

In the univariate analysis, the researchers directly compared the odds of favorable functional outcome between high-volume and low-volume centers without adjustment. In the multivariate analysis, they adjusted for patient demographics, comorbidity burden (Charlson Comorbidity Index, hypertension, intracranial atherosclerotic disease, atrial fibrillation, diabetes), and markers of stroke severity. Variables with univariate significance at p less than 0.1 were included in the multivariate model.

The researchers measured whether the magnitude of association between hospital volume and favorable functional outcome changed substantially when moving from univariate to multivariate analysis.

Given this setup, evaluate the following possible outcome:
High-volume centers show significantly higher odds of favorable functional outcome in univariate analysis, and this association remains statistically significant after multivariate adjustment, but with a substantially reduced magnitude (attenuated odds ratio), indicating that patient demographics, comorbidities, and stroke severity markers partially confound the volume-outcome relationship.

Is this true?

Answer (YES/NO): NO